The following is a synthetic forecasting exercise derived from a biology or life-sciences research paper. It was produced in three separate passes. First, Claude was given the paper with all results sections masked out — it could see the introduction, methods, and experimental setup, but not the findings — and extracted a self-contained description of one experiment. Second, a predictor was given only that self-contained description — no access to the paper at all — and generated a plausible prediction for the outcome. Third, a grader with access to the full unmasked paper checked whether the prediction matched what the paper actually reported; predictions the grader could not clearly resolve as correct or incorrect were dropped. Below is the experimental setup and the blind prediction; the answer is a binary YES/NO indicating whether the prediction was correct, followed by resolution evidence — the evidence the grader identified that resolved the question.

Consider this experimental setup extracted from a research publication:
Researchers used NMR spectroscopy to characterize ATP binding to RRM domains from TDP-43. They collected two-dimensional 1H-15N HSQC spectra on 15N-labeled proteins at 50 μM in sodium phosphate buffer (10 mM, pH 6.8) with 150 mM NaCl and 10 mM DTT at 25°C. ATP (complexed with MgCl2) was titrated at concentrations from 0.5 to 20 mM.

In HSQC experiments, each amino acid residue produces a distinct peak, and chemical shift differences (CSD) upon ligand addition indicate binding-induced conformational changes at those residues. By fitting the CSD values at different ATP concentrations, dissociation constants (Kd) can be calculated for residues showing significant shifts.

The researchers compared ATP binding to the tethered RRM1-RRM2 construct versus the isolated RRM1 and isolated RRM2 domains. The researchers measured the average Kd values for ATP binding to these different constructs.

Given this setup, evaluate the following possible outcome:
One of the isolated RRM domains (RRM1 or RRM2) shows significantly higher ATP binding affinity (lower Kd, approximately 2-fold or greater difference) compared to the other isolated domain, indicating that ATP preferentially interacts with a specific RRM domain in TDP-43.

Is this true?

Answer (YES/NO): YES